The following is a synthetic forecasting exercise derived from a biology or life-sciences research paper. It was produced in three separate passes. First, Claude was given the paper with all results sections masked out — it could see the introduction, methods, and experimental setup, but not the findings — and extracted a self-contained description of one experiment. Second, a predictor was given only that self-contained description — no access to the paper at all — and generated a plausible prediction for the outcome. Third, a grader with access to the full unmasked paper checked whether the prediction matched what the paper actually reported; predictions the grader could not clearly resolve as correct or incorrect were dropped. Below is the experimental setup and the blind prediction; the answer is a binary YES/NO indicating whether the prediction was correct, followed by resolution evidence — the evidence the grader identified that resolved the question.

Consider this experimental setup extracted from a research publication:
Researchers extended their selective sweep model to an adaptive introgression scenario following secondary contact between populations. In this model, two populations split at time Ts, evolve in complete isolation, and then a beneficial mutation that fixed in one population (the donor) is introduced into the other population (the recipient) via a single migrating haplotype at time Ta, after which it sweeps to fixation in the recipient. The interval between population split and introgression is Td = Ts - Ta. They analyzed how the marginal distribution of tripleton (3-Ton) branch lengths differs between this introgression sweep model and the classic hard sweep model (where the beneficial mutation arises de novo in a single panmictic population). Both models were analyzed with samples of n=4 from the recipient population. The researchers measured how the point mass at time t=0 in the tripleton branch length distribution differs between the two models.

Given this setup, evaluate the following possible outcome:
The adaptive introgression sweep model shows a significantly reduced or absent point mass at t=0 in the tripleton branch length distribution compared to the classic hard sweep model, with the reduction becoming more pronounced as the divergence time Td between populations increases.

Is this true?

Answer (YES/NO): YES